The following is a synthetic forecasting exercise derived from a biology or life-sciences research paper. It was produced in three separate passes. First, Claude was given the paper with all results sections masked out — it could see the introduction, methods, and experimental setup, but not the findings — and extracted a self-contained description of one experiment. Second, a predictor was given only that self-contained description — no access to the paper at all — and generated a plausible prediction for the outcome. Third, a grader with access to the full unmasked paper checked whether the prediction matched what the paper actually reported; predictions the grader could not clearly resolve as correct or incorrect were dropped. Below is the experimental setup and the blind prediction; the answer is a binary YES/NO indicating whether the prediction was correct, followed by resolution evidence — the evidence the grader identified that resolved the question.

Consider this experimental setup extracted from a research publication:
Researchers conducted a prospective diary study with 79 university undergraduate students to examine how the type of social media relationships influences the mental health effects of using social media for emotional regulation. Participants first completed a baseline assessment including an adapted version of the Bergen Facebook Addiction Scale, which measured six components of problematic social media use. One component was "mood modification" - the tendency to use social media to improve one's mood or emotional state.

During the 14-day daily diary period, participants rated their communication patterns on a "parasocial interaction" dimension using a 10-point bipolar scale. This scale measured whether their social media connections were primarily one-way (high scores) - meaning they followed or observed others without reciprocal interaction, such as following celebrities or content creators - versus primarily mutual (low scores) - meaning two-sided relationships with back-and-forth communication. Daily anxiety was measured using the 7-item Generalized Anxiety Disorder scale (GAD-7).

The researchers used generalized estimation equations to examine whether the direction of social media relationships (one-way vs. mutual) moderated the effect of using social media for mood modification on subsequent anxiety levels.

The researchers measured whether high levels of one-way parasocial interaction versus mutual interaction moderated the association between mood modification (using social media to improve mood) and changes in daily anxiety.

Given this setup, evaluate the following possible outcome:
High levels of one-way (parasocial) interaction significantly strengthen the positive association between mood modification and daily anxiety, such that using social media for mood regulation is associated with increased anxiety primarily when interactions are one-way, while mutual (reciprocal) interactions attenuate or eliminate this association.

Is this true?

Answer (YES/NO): NO